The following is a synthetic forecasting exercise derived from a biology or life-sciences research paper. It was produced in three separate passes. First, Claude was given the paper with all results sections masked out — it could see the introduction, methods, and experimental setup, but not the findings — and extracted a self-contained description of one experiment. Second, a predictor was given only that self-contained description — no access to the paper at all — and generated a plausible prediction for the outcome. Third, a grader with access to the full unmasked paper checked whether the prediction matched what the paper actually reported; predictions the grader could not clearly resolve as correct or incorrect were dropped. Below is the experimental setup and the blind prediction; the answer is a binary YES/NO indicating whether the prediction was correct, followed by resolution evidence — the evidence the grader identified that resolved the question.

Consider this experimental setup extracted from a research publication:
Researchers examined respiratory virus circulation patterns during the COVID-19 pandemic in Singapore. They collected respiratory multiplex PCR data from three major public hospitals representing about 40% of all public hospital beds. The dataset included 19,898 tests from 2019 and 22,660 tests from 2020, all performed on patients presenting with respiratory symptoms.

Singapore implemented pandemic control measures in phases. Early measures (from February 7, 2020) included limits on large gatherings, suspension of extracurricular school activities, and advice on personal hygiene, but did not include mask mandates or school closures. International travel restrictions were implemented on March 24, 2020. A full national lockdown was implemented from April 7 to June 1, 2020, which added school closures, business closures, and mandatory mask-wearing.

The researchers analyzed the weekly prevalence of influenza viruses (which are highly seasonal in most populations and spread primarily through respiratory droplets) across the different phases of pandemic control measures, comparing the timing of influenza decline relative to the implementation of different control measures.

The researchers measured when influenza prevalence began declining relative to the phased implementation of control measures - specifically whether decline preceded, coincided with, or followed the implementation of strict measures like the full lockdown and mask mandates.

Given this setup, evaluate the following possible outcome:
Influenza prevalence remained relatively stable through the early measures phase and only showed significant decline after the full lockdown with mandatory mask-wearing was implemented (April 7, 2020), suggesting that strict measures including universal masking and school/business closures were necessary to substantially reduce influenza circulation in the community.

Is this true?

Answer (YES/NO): NO